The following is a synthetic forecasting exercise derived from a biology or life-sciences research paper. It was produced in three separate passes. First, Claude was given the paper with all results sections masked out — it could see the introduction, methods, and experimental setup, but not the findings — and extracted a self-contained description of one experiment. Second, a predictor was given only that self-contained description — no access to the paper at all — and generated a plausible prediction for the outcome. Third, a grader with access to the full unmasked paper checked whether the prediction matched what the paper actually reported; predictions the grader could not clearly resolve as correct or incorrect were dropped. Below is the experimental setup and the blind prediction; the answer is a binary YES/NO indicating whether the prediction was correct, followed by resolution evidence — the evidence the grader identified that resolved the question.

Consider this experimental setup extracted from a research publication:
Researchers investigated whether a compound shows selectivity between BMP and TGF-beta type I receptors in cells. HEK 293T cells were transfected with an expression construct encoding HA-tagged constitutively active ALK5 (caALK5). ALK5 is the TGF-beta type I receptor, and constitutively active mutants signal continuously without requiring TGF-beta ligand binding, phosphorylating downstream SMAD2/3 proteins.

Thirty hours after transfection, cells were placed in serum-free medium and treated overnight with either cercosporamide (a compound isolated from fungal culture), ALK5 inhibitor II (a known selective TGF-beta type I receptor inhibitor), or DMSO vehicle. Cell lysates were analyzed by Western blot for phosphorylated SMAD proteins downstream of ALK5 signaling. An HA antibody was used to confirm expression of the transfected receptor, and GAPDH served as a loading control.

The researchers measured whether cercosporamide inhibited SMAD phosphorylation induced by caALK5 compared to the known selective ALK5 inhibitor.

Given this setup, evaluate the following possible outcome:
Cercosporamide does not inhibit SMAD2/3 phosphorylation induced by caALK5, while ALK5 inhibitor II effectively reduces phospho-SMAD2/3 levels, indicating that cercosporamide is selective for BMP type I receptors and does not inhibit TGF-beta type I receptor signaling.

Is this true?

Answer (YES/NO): NO